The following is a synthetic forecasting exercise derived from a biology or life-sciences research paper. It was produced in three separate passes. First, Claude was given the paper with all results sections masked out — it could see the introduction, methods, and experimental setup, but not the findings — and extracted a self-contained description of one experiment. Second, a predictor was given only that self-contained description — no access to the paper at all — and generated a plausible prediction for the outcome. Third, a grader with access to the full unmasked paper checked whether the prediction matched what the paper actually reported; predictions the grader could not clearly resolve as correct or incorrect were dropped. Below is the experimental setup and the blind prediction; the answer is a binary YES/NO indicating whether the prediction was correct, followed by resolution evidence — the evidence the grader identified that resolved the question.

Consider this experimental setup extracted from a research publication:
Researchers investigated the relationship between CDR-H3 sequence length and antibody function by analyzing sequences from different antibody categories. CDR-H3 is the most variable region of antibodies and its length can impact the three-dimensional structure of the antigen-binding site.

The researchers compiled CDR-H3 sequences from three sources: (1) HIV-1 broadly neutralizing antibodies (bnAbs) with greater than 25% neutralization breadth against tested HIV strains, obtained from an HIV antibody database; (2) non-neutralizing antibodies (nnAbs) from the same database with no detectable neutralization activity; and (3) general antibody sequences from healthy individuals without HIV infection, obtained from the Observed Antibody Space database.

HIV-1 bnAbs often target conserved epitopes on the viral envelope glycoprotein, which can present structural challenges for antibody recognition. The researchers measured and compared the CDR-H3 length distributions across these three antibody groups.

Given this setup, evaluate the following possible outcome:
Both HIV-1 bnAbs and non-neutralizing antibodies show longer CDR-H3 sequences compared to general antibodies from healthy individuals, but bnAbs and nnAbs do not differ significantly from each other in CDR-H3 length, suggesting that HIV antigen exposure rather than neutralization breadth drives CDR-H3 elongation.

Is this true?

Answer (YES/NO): NO